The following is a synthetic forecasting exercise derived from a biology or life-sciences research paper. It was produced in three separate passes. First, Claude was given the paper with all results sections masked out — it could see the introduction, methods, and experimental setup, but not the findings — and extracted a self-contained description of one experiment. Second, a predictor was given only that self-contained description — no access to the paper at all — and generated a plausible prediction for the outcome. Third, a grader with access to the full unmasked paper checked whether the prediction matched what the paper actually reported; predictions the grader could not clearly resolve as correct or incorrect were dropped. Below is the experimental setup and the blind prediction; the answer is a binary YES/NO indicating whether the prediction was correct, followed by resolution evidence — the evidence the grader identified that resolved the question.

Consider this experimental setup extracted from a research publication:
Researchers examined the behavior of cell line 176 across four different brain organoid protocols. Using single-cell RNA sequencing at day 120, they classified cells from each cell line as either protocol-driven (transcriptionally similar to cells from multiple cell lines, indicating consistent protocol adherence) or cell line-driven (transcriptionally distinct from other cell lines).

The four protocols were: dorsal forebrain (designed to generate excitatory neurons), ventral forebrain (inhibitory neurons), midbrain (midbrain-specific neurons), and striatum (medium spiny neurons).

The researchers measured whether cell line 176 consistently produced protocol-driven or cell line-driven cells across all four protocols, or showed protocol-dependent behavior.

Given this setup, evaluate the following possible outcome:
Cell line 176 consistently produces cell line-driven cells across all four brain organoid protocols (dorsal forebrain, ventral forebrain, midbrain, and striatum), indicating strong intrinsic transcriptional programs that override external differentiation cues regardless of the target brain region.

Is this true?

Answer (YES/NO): NO